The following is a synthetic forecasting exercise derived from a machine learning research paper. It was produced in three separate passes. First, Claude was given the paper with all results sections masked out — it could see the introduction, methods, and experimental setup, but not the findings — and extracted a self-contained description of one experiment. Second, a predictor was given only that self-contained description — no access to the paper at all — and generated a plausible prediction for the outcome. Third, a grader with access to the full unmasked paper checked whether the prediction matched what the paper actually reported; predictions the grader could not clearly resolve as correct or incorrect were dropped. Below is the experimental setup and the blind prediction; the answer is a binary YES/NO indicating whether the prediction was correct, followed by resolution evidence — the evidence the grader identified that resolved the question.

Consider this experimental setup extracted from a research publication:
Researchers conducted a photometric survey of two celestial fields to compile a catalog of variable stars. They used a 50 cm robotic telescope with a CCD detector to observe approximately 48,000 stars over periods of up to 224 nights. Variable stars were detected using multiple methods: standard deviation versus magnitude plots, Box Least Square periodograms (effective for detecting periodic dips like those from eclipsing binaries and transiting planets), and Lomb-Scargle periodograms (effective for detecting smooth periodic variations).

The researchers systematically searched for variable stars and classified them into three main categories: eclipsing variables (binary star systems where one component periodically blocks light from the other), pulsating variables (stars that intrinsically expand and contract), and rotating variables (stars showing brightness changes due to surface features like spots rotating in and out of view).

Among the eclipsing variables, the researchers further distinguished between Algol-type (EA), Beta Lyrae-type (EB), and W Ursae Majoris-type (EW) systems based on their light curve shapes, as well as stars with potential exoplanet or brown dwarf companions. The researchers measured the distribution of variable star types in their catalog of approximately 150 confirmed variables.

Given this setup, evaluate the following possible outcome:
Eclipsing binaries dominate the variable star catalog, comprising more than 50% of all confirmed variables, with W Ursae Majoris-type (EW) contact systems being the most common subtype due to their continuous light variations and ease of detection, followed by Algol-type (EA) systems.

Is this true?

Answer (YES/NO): YES